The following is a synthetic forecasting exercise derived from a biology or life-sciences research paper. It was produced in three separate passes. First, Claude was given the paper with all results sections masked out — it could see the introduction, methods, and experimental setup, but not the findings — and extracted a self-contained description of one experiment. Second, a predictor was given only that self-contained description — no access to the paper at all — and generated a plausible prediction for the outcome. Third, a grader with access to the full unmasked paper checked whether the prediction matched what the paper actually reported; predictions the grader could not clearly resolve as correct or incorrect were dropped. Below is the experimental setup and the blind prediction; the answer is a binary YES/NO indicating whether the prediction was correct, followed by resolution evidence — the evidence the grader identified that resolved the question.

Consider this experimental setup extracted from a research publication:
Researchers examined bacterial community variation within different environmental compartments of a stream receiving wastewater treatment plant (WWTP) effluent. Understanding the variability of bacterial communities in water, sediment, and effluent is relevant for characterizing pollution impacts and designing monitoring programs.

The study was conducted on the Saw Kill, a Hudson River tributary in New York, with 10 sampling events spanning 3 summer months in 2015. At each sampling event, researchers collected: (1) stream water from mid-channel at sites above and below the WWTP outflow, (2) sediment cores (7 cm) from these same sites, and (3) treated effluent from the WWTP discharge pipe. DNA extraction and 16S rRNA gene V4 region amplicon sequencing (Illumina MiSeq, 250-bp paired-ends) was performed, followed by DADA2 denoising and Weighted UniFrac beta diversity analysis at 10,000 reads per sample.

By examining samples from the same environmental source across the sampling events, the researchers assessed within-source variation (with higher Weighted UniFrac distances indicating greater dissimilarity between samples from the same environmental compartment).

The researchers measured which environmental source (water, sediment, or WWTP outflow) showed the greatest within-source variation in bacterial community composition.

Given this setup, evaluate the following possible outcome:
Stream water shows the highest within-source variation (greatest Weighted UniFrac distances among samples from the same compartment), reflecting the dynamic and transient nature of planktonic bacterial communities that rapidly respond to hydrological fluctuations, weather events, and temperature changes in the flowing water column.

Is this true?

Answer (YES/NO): NO